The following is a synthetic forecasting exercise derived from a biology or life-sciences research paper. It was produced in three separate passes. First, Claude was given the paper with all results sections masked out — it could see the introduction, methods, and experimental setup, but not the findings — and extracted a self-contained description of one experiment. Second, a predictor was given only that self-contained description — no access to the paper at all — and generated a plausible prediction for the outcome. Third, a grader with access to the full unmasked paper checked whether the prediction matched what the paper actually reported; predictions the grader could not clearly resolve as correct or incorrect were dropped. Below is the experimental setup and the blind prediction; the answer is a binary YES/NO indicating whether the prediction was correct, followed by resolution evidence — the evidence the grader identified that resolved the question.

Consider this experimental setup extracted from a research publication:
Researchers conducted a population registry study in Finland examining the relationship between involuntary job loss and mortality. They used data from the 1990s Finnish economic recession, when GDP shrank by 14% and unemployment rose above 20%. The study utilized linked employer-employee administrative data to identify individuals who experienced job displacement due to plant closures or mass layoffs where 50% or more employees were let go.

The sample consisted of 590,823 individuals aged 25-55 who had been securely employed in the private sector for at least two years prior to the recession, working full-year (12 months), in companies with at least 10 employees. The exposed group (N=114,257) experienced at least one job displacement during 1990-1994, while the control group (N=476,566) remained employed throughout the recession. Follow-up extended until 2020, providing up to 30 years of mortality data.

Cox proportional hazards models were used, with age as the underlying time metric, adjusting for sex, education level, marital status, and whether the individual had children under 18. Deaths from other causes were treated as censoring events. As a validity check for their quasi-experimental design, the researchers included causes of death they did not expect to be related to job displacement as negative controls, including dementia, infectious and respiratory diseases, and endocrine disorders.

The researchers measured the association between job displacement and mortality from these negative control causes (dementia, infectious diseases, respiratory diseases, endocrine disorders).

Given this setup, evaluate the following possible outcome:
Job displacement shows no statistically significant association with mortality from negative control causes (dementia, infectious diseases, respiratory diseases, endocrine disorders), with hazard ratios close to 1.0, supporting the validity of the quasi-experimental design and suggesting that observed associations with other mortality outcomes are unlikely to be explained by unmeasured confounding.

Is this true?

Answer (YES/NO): NO